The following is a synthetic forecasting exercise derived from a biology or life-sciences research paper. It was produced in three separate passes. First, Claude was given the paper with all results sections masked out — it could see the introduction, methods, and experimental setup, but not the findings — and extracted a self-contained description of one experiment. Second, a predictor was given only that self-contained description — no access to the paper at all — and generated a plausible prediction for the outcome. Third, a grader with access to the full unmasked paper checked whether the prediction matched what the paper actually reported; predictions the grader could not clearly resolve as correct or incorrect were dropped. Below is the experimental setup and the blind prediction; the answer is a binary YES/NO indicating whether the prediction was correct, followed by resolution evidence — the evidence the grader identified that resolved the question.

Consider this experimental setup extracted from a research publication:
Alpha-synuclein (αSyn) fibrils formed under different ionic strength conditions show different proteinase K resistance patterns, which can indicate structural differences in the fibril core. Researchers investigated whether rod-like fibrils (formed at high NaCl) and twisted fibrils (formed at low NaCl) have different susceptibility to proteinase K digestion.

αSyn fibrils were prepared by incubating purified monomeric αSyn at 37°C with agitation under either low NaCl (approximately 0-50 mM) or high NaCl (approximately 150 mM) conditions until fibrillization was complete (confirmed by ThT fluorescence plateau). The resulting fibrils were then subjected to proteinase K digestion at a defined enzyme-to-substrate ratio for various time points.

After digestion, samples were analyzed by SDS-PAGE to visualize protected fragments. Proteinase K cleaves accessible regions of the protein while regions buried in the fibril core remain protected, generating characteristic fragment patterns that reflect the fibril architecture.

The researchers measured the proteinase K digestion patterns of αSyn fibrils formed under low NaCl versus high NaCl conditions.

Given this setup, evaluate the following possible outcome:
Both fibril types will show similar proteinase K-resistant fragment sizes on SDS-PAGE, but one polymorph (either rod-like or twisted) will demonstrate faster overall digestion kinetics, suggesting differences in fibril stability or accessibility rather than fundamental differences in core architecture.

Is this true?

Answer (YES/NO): NO